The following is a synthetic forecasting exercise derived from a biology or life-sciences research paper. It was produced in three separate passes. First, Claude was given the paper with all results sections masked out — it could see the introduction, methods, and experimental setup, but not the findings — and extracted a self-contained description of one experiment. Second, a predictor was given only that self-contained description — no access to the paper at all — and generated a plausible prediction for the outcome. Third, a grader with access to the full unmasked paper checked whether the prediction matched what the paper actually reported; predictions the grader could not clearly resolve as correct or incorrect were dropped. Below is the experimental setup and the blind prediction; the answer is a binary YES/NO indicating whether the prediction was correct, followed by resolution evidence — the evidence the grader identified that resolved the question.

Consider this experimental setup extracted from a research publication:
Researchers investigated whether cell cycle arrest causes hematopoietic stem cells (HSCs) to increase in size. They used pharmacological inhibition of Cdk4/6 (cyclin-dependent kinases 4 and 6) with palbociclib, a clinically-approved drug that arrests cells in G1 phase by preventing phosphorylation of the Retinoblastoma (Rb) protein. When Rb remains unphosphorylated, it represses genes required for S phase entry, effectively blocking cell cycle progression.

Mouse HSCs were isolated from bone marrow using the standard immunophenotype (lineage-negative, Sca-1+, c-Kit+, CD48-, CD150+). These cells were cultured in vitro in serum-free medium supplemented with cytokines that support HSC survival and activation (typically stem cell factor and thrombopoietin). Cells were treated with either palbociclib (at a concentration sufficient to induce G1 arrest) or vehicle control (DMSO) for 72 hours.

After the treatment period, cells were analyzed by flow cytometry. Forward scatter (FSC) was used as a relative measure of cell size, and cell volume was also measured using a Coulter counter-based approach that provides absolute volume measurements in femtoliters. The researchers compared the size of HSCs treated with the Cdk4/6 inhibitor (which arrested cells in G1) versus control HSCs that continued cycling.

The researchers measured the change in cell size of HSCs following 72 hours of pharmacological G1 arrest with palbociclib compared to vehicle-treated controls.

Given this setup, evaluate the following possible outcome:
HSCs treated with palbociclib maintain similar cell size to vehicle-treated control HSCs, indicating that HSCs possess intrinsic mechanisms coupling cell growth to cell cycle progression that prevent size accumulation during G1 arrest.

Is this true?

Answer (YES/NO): NO